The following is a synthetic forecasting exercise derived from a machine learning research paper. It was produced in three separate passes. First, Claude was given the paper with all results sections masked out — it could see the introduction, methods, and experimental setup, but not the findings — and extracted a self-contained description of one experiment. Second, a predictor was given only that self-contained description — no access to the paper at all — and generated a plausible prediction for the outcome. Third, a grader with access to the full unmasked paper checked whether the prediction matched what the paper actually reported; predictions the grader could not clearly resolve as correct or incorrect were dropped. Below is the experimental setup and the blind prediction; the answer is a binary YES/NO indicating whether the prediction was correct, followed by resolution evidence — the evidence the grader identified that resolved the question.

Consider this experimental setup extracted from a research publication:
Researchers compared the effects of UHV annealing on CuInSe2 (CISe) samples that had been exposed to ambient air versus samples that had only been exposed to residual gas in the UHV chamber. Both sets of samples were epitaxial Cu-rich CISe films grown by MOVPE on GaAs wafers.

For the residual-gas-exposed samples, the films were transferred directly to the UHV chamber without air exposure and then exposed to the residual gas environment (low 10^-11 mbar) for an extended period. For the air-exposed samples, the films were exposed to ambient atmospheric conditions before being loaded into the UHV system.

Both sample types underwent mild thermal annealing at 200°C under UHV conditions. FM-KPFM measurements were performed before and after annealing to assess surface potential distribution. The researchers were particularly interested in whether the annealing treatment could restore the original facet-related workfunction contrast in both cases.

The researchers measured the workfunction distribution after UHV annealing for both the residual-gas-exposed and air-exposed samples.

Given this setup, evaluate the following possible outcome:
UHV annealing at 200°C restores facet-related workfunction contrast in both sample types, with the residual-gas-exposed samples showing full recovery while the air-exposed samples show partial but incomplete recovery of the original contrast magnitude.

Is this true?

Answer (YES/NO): NO